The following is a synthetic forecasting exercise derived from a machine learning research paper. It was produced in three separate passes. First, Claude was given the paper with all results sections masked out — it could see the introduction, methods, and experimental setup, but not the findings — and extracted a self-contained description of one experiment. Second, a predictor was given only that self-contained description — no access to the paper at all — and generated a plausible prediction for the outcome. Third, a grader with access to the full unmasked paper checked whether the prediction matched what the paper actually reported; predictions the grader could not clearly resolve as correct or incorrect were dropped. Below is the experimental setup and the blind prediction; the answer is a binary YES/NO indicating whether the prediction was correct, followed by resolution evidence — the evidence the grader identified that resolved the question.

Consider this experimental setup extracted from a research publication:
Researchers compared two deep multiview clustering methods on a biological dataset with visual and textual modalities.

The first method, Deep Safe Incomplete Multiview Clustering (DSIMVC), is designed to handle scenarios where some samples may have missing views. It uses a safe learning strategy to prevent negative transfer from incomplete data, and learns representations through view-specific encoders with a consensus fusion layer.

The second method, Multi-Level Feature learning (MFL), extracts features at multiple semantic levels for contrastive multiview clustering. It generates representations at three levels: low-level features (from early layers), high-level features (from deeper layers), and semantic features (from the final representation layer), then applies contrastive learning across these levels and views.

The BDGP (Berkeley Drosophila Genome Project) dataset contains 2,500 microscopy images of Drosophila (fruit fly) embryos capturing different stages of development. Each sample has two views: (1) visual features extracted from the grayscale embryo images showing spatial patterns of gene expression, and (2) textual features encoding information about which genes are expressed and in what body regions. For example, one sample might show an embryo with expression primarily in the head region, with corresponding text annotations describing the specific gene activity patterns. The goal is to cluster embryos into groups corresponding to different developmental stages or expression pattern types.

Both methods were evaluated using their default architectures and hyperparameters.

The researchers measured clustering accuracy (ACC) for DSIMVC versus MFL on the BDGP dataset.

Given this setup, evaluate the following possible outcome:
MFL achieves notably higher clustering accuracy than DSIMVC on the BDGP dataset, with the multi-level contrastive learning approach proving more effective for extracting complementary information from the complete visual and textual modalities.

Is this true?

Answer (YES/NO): NO